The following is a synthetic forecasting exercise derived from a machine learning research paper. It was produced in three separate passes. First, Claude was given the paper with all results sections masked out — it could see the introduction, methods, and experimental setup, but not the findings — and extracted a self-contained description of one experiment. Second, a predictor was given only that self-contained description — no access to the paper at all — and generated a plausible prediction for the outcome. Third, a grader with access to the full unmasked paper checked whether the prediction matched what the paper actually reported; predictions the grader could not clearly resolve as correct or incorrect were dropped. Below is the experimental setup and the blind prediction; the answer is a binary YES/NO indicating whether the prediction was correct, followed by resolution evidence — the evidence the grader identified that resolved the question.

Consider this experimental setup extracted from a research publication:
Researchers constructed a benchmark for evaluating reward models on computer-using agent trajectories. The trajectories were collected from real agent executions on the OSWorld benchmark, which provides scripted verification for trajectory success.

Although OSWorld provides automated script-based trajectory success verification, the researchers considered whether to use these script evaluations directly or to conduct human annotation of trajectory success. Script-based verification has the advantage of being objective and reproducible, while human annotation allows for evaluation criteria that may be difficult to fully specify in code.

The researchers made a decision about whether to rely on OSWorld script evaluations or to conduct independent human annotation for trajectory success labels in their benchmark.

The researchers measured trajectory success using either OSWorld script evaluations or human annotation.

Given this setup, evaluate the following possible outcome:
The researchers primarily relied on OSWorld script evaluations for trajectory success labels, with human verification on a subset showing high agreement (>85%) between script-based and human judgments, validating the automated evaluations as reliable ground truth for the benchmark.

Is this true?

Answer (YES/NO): NO